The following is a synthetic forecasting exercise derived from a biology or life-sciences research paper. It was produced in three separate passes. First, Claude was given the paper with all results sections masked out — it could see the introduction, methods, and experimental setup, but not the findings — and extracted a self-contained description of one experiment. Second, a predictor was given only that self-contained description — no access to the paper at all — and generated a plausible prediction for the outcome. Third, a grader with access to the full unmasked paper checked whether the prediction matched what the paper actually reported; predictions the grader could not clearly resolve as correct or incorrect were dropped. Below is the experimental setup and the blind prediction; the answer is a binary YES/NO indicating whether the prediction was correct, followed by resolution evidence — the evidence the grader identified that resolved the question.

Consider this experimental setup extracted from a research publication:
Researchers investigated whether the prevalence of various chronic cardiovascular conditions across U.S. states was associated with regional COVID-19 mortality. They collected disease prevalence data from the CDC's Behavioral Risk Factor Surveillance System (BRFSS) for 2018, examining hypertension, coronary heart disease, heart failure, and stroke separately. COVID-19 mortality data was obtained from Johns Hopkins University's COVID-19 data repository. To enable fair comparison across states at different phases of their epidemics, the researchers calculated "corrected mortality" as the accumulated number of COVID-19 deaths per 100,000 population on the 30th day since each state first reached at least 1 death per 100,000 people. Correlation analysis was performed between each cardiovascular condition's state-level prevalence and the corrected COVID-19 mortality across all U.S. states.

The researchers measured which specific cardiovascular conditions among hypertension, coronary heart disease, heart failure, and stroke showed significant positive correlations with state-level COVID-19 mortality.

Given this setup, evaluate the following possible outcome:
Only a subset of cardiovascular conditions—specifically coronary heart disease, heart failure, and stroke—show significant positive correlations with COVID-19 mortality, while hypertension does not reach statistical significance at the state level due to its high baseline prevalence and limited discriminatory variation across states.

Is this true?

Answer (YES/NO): NO